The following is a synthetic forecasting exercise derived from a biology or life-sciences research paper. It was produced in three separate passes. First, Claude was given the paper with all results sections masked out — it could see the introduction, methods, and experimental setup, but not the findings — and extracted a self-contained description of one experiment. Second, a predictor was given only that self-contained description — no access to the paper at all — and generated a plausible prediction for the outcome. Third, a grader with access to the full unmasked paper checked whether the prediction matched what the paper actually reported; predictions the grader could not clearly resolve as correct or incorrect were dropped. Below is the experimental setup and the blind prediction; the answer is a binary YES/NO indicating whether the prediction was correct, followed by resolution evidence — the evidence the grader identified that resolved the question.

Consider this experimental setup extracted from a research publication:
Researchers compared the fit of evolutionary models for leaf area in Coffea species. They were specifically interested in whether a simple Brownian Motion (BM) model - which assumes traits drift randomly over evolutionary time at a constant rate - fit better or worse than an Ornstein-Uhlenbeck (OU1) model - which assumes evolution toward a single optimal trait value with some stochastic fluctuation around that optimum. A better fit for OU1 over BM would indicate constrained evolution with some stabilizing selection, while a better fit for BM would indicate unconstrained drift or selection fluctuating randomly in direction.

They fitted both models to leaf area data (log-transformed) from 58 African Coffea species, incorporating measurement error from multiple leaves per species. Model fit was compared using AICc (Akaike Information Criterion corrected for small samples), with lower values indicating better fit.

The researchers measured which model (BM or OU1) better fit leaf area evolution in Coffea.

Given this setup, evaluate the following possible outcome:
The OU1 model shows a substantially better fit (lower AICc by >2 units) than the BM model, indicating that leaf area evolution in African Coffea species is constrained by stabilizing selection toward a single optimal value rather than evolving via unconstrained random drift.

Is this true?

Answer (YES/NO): NO